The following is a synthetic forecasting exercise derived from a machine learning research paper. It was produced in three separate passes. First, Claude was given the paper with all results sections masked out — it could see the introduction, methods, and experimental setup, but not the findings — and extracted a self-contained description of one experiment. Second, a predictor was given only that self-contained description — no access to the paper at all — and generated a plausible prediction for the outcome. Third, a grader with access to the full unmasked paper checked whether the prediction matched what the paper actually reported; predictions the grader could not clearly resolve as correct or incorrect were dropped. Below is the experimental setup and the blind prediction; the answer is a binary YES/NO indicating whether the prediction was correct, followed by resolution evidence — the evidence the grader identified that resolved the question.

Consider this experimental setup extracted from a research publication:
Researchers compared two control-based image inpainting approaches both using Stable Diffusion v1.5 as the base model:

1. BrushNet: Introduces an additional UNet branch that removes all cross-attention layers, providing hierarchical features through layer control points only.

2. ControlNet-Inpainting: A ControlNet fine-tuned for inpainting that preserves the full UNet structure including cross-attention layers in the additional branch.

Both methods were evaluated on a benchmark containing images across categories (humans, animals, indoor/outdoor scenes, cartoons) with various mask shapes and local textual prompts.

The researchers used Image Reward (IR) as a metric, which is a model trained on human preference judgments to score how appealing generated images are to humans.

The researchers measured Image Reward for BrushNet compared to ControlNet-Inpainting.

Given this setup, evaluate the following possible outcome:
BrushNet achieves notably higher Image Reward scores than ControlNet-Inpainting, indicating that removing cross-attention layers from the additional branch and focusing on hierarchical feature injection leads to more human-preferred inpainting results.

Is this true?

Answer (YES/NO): YES